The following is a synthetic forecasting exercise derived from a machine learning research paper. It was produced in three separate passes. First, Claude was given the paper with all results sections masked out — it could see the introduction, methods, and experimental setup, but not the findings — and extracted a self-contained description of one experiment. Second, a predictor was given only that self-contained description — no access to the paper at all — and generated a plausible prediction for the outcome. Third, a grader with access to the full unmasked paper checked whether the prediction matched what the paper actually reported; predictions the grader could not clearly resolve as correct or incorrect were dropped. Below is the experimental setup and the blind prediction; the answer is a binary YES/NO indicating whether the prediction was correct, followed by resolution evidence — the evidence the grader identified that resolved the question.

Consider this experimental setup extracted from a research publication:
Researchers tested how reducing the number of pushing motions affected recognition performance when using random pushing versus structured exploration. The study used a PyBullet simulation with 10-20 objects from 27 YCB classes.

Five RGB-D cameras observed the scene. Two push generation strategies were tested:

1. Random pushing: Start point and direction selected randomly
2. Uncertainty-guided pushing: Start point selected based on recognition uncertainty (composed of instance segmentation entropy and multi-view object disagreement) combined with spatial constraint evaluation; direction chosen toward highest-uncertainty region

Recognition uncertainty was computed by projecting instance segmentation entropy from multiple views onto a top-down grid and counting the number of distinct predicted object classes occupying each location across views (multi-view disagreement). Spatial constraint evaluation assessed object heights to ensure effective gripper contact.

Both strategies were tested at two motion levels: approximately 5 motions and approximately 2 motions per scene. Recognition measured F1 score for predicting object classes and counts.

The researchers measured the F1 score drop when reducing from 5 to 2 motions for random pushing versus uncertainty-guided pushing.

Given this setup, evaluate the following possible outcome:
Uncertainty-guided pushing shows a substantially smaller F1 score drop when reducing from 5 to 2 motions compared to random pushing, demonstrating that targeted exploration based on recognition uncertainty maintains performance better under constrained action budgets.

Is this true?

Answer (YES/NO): NO